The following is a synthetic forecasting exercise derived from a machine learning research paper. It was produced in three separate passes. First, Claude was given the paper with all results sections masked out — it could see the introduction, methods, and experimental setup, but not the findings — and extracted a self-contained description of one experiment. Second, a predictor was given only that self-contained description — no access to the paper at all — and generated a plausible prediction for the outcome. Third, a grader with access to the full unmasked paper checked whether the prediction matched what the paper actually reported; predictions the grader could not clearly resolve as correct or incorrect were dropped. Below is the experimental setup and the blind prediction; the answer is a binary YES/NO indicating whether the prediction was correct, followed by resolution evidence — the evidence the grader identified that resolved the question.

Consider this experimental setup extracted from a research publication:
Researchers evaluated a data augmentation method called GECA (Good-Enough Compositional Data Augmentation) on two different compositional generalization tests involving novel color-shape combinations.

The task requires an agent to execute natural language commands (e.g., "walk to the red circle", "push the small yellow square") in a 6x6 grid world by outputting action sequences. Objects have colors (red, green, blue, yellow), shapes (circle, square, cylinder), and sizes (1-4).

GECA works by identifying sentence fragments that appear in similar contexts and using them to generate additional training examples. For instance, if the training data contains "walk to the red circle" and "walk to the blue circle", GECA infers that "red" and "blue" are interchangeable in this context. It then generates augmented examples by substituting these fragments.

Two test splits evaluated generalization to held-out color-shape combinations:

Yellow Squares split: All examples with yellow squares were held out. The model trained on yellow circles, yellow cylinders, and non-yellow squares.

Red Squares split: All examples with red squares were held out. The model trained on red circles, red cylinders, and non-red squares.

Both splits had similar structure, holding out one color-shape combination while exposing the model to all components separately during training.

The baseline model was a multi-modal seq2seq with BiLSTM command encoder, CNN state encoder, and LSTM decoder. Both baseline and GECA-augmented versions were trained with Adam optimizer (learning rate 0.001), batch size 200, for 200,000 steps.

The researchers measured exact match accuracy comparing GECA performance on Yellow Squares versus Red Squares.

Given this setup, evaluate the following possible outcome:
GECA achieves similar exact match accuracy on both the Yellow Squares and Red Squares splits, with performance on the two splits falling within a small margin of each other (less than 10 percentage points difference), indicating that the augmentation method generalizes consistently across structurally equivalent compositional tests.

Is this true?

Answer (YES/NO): NO